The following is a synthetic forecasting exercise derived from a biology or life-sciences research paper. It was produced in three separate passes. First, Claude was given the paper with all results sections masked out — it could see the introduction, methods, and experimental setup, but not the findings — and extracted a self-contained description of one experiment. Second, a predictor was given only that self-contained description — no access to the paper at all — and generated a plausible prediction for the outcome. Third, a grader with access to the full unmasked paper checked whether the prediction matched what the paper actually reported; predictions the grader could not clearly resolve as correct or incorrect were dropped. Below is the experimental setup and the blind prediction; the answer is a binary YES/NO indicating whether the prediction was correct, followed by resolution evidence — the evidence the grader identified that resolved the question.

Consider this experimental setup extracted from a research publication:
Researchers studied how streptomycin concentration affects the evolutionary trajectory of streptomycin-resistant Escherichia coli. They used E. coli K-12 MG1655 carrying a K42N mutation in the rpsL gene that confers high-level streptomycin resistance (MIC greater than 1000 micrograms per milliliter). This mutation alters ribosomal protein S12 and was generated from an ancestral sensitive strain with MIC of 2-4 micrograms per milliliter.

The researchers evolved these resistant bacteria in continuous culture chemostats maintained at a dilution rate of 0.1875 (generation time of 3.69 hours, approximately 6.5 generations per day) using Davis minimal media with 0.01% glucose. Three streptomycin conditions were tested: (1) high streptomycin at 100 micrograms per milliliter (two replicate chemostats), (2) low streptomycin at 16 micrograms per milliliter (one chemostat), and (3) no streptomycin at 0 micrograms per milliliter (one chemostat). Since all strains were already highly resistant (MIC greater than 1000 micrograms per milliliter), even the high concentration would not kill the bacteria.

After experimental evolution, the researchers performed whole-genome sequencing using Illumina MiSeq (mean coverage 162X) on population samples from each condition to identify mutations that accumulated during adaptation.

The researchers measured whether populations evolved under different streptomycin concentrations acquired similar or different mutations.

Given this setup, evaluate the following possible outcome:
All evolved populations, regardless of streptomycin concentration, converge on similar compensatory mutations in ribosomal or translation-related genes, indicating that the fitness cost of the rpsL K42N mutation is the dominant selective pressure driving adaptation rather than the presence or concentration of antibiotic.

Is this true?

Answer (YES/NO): NO